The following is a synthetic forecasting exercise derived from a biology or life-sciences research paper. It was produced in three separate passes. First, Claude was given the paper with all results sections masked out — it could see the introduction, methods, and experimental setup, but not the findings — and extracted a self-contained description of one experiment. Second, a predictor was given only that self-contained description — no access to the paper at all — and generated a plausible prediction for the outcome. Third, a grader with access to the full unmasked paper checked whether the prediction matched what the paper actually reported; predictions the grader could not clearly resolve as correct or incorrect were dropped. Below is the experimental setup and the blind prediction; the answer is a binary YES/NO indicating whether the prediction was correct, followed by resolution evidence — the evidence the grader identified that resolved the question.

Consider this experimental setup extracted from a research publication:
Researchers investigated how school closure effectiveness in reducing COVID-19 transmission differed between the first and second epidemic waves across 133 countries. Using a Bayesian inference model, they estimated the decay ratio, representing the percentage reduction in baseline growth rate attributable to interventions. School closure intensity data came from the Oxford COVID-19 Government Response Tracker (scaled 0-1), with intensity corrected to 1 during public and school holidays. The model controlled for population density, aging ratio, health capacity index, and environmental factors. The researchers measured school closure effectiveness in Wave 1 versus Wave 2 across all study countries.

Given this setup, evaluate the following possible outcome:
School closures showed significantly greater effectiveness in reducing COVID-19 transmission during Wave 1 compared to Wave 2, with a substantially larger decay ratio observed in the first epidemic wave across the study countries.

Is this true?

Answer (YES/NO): YES